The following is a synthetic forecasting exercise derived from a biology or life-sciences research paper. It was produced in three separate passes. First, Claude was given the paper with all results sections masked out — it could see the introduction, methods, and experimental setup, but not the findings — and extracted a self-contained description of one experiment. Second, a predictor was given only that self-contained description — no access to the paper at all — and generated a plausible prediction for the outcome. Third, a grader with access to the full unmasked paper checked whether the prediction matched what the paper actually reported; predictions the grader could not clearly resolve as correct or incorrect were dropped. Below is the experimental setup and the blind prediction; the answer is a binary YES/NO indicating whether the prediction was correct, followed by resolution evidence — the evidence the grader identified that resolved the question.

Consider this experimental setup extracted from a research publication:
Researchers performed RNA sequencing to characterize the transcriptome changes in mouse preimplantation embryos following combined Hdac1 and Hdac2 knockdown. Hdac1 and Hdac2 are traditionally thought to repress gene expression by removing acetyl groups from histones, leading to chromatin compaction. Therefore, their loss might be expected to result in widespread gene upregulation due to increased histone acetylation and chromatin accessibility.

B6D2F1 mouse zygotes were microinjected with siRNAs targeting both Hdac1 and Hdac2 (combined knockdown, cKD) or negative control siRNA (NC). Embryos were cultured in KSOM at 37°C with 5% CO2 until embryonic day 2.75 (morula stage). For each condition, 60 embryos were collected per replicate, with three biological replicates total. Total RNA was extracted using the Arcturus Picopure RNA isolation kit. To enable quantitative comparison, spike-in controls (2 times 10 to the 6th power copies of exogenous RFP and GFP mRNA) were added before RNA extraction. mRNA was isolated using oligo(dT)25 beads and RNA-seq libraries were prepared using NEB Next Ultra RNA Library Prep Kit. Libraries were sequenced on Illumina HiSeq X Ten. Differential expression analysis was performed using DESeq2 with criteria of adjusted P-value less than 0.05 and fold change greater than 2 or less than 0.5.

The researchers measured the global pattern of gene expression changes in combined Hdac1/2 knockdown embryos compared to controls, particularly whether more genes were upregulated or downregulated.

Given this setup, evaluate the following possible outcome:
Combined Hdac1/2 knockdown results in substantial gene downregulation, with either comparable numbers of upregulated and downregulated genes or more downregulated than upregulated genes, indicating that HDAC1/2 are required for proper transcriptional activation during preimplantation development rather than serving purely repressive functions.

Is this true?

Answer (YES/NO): NO